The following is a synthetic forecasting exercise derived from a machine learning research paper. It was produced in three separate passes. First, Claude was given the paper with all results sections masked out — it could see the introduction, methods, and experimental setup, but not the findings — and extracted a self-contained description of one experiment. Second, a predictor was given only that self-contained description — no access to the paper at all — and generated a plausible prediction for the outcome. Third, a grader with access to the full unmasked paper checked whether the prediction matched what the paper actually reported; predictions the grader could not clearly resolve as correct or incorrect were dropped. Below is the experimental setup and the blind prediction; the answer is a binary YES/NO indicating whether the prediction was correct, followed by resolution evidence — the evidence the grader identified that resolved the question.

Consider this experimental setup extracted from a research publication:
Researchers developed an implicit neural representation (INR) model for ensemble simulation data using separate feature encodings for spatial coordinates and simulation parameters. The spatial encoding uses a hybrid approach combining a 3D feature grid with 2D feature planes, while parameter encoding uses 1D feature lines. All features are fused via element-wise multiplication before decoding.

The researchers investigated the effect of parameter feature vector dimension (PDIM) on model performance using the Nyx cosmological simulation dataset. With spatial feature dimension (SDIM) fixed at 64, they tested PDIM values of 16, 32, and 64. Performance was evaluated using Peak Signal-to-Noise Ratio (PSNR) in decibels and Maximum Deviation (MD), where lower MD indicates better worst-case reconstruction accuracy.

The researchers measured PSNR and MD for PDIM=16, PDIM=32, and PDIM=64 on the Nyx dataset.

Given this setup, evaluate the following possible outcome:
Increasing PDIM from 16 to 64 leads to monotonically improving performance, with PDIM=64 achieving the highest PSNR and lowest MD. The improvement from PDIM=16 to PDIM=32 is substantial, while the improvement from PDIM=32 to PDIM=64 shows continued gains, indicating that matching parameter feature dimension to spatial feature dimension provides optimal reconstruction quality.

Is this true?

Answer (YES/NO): NO